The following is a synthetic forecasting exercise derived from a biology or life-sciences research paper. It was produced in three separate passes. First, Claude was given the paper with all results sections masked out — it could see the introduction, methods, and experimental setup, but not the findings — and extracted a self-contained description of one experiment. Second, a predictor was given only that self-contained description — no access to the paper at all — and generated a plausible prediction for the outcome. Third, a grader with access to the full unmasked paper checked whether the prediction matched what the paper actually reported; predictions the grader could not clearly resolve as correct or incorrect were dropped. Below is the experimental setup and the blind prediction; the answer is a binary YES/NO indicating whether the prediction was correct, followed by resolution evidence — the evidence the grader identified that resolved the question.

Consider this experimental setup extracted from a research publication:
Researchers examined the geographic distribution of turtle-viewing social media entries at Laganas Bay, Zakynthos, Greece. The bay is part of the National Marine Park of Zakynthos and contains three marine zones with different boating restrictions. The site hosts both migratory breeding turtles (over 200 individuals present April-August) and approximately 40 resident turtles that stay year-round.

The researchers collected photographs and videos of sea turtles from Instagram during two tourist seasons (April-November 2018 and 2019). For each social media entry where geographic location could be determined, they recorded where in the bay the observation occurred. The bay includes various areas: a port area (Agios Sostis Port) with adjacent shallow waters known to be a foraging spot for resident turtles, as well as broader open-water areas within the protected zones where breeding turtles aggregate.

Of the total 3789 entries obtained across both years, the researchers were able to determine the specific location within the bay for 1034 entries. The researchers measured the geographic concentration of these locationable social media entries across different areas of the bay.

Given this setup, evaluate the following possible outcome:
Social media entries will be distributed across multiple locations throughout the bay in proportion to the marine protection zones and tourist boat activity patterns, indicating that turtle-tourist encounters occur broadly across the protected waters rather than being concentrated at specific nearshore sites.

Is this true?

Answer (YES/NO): NO